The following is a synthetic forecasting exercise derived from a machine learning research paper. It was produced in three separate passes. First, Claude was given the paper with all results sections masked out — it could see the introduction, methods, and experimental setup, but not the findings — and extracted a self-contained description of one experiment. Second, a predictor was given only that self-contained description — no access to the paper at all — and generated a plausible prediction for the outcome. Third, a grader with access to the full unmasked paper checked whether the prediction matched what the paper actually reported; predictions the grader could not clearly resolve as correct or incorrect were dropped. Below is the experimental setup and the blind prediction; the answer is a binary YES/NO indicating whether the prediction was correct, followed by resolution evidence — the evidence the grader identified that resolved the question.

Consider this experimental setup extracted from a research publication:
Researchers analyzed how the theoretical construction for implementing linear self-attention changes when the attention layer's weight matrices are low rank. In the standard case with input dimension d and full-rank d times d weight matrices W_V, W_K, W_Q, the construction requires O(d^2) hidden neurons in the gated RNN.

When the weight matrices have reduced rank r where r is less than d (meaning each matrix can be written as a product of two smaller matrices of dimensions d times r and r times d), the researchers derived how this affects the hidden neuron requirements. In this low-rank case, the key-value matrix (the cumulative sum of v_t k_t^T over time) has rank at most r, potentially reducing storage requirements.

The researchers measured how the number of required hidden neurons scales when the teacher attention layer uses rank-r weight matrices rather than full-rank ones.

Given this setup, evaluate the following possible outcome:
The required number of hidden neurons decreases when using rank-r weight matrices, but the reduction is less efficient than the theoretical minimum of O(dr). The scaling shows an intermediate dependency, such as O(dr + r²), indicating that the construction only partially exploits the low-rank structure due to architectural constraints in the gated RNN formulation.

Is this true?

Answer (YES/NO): NO